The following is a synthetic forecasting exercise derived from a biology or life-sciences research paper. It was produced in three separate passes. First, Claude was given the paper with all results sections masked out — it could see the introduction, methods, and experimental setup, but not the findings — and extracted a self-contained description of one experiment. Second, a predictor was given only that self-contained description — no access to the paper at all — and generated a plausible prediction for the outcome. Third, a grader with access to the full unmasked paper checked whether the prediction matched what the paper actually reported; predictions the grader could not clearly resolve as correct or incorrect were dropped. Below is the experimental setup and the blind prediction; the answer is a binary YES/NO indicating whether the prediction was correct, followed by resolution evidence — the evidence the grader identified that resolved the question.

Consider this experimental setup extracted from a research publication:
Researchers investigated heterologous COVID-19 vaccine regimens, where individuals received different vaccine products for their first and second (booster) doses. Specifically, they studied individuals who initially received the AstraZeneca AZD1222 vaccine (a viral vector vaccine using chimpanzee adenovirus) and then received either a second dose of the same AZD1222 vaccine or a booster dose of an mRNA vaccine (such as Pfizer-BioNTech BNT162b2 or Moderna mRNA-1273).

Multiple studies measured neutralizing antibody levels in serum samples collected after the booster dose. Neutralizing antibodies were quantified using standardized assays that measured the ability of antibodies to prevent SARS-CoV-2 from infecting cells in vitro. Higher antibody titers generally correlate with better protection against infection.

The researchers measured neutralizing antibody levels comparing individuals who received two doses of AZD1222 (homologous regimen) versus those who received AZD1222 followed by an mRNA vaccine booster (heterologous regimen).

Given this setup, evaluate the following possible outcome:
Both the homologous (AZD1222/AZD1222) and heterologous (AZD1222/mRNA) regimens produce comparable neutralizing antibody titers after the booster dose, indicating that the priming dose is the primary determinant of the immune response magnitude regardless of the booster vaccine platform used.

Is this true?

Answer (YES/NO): NO